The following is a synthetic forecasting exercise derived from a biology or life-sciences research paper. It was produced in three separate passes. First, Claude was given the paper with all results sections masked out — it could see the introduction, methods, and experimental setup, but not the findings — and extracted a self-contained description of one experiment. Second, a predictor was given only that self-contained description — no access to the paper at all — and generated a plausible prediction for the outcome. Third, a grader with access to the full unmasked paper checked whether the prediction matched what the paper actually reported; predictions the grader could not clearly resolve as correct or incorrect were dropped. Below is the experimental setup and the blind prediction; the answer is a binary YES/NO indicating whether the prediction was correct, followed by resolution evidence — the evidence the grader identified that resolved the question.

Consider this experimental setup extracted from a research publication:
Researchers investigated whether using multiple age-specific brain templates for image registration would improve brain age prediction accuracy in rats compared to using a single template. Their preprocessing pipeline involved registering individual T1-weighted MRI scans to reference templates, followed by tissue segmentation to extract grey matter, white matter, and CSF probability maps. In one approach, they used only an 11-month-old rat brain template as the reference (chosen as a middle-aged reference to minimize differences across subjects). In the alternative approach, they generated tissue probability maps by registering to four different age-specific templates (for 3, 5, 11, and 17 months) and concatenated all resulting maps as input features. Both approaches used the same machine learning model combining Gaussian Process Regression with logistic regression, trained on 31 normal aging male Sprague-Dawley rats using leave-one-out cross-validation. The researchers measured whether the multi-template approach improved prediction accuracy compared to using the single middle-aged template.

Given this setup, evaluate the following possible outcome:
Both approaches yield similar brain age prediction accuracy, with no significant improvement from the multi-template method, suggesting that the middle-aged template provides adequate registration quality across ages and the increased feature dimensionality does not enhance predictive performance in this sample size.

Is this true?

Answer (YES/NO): YES